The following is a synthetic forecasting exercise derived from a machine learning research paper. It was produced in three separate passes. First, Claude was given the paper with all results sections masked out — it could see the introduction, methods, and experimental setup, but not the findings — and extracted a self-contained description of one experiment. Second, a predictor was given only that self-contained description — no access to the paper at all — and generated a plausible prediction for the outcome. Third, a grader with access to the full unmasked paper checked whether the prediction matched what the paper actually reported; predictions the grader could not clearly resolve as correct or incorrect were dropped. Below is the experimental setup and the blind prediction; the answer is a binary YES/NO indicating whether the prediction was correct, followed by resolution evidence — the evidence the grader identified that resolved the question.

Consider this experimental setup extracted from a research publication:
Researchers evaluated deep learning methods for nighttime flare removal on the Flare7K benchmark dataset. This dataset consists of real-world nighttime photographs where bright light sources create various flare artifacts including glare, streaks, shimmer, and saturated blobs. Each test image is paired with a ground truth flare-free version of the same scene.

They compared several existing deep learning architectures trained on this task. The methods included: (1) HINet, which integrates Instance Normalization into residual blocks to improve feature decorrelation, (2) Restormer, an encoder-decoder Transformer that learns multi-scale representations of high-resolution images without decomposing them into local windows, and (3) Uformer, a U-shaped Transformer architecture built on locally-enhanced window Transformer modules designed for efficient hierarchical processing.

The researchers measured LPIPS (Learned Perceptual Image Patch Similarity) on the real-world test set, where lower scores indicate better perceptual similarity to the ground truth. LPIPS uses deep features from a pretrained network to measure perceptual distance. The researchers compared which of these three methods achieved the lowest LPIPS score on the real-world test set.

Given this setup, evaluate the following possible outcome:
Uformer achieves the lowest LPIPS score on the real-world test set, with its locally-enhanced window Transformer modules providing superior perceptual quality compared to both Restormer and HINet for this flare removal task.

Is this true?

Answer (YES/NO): NO